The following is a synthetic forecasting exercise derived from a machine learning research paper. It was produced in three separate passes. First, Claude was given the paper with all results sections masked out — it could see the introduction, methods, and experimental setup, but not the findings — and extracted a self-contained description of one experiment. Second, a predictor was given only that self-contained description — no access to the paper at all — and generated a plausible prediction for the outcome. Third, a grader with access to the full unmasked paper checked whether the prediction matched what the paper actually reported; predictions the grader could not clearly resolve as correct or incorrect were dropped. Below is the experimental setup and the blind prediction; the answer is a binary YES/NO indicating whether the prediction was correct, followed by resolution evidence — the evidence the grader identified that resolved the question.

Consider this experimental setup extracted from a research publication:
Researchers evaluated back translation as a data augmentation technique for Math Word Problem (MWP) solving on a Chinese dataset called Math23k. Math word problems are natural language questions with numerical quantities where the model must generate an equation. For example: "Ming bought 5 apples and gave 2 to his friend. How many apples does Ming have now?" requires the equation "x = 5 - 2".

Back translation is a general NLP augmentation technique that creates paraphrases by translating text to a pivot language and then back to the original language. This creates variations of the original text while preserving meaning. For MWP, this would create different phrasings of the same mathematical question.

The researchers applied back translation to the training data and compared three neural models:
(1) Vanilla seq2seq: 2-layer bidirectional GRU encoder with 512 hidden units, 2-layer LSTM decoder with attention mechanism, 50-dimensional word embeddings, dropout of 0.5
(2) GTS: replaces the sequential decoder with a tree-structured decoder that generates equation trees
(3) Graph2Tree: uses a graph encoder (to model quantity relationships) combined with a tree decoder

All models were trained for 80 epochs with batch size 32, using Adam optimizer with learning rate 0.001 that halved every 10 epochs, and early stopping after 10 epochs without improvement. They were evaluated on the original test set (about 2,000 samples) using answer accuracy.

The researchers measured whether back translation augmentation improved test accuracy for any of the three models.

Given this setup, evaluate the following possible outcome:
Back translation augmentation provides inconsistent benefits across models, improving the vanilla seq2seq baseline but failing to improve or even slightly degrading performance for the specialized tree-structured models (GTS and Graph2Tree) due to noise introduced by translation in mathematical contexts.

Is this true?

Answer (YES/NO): YES